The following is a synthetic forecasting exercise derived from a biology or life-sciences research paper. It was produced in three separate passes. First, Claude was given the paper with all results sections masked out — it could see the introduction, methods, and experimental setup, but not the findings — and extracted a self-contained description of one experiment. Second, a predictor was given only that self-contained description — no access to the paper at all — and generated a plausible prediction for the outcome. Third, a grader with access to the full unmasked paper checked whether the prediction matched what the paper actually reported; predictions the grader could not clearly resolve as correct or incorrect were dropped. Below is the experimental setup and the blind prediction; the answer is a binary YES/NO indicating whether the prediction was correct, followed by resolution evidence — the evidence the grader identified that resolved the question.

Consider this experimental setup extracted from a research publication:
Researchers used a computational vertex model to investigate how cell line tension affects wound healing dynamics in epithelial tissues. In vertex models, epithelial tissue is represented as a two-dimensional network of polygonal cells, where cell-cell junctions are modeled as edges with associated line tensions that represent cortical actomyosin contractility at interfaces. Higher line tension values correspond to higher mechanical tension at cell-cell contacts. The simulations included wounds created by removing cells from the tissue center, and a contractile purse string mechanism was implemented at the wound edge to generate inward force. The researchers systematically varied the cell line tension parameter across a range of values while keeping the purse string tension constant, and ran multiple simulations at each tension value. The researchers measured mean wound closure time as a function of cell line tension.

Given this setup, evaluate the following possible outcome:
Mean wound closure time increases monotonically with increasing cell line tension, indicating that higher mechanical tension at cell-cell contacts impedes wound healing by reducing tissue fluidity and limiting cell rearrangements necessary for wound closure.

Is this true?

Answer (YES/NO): YES